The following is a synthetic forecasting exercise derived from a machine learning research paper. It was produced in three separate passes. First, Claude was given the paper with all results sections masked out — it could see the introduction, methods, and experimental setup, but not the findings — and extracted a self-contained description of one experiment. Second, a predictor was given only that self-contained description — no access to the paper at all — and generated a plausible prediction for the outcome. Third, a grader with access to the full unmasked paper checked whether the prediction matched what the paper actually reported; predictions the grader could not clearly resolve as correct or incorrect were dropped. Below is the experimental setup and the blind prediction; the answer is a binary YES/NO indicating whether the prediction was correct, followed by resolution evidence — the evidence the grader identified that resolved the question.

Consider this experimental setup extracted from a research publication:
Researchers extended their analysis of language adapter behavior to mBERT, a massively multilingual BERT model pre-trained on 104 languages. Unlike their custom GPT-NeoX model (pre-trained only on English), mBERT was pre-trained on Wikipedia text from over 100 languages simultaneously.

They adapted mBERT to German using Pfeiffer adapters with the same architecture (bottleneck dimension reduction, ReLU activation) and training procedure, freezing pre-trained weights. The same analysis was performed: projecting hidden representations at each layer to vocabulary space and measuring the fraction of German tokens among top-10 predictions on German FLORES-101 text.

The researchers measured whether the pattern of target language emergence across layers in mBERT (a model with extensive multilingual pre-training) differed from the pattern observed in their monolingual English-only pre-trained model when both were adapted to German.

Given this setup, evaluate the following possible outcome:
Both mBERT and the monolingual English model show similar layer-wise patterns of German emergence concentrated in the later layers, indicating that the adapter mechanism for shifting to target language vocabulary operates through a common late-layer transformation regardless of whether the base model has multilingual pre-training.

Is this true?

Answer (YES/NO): NO